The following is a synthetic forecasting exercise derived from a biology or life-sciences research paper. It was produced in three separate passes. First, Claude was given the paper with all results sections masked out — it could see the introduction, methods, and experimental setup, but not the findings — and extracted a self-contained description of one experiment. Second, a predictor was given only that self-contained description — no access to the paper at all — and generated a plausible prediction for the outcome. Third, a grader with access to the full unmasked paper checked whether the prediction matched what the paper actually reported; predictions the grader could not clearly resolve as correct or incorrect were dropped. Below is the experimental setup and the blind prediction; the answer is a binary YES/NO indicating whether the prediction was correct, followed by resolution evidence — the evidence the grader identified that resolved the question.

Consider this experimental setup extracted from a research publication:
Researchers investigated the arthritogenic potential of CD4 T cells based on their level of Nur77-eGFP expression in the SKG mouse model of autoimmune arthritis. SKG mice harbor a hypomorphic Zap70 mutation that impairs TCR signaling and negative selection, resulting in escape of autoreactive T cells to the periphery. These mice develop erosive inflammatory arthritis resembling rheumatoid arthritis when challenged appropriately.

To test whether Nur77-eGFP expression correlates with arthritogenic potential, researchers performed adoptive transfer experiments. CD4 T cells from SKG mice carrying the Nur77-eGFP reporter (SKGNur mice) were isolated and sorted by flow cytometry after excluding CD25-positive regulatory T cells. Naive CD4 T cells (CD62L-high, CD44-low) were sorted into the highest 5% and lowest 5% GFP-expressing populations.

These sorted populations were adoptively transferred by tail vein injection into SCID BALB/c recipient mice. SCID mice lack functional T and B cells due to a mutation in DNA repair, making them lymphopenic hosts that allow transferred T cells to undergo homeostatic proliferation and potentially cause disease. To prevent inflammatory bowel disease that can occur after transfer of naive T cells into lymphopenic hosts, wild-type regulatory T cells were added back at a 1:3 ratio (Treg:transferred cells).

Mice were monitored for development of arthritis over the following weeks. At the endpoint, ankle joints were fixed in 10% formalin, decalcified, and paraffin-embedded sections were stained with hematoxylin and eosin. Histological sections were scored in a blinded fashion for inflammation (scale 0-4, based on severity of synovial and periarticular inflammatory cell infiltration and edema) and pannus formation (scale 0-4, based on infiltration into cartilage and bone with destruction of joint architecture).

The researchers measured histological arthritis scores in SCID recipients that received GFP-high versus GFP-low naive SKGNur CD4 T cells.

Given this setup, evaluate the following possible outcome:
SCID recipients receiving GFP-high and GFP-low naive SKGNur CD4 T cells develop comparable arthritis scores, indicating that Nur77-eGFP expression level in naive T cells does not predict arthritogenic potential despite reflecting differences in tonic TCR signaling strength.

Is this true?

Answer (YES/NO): NO